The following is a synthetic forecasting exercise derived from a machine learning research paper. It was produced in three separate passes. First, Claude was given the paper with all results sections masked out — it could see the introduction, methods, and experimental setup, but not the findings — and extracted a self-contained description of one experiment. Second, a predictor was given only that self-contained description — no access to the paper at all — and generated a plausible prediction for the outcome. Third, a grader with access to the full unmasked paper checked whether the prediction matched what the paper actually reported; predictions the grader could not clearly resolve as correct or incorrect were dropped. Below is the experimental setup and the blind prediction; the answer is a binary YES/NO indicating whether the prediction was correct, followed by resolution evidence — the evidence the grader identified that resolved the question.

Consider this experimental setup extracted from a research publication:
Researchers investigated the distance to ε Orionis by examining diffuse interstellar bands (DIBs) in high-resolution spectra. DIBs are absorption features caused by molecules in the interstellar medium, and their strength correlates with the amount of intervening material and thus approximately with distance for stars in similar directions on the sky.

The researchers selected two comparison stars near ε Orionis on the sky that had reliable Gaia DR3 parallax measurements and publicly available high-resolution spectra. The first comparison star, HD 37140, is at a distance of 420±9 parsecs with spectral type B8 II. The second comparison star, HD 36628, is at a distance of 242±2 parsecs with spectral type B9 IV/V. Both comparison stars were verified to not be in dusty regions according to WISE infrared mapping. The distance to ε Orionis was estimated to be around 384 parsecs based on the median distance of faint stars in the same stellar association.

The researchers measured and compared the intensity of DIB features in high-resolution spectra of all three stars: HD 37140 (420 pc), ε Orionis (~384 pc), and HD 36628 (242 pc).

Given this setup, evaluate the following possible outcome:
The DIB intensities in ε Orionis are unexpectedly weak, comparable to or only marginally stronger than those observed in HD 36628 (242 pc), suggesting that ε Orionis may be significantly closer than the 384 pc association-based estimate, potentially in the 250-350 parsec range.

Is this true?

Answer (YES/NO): NO